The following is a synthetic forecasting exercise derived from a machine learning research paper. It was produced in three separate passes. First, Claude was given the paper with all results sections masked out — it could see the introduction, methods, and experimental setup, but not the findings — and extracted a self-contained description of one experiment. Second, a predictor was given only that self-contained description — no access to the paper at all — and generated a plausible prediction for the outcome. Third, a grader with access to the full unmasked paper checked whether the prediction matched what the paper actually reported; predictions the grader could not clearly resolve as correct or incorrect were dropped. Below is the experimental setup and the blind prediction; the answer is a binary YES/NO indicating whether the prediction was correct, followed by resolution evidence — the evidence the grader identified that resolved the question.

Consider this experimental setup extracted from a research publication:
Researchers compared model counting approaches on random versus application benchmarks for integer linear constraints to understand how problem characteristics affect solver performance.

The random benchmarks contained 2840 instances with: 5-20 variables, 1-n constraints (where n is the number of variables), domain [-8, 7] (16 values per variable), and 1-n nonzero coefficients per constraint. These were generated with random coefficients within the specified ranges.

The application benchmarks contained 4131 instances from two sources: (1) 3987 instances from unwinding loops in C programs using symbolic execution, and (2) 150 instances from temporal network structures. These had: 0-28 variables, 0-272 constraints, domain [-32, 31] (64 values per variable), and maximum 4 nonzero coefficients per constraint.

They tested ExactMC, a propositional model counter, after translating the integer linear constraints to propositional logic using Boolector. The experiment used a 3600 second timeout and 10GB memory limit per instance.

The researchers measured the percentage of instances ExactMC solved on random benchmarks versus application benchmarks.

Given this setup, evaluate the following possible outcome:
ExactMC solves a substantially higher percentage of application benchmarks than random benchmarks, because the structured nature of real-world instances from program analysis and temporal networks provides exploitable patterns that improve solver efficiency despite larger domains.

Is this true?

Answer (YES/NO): YES